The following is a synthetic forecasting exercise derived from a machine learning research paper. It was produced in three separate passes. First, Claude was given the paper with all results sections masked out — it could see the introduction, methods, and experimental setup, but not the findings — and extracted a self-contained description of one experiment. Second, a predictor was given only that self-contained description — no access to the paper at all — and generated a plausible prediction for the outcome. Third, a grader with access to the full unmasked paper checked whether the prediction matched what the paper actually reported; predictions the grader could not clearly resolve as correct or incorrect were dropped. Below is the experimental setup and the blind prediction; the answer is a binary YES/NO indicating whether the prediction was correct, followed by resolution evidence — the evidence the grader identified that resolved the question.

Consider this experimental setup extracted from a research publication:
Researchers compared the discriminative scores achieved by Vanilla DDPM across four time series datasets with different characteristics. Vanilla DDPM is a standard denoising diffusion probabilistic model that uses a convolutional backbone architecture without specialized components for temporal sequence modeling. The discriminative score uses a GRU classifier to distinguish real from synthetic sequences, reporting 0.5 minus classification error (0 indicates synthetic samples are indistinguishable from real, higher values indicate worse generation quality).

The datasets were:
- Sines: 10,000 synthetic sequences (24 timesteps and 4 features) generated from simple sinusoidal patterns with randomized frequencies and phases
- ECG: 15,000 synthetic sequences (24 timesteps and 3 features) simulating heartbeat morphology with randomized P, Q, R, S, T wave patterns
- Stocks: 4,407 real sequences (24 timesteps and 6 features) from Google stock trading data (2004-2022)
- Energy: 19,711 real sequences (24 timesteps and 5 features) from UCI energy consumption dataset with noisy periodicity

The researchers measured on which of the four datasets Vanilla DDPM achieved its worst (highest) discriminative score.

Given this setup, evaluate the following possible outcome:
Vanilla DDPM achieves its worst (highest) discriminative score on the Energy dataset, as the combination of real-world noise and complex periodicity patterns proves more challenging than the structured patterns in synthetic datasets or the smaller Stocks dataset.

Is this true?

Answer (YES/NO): NO